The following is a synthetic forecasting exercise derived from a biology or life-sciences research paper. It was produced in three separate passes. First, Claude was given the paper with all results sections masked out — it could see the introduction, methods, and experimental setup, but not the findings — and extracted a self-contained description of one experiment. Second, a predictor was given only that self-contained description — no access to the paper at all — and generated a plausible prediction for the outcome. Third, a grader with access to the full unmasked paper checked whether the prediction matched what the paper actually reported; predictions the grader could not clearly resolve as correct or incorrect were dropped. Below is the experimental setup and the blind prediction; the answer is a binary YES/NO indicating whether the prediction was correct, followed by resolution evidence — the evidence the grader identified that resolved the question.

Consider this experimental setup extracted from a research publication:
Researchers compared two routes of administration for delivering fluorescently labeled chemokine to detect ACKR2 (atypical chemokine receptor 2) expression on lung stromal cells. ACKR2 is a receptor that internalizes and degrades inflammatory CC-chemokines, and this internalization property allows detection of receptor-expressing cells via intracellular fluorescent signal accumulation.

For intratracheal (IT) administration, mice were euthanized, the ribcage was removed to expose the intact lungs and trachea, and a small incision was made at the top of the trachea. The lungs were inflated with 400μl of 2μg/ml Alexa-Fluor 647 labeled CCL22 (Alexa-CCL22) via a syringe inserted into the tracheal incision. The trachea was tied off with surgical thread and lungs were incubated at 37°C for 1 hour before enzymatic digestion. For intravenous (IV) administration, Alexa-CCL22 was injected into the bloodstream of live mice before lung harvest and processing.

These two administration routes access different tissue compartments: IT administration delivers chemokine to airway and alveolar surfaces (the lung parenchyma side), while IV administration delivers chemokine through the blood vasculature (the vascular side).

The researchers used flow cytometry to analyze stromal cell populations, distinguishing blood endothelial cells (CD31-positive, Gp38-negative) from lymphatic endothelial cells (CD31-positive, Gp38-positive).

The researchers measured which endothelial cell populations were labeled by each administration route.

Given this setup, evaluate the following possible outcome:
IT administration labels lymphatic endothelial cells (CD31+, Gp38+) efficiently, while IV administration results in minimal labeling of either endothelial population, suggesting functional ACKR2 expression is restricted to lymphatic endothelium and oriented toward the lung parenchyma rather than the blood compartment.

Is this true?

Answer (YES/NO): NO